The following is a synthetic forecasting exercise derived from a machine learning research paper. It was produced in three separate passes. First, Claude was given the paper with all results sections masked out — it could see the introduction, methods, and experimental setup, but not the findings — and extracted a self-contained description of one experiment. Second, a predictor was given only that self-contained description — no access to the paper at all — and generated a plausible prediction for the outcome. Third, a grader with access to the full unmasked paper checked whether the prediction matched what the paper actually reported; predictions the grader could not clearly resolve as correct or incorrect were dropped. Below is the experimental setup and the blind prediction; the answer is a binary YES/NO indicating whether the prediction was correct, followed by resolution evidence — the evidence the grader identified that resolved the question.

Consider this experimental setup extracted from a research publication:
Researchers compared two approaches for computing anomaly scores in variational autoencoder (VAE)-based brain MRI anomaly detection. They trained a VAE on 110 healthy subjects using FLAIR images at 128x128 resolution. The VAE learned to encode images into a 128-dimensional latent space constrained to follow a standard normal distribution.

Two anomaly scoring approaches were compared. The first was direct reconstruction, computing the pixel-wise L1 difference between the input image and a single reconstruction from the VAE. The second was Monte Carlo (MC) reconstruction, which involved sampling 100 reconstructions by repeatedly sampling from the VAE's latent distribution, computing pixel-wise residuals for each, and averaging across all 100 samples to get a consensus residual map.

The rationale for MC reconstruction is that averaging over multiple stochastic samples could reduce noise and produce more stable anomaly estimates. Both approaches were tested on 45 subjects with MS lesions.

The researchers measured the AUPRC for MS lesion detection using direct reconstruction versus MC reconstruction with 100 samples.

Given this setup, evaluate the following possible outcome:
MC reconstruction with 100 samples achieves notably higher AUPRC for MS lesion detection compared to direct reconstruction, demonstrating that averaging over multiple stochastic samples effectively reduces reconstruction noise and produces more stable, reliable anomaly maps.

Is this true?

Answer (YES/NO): NO